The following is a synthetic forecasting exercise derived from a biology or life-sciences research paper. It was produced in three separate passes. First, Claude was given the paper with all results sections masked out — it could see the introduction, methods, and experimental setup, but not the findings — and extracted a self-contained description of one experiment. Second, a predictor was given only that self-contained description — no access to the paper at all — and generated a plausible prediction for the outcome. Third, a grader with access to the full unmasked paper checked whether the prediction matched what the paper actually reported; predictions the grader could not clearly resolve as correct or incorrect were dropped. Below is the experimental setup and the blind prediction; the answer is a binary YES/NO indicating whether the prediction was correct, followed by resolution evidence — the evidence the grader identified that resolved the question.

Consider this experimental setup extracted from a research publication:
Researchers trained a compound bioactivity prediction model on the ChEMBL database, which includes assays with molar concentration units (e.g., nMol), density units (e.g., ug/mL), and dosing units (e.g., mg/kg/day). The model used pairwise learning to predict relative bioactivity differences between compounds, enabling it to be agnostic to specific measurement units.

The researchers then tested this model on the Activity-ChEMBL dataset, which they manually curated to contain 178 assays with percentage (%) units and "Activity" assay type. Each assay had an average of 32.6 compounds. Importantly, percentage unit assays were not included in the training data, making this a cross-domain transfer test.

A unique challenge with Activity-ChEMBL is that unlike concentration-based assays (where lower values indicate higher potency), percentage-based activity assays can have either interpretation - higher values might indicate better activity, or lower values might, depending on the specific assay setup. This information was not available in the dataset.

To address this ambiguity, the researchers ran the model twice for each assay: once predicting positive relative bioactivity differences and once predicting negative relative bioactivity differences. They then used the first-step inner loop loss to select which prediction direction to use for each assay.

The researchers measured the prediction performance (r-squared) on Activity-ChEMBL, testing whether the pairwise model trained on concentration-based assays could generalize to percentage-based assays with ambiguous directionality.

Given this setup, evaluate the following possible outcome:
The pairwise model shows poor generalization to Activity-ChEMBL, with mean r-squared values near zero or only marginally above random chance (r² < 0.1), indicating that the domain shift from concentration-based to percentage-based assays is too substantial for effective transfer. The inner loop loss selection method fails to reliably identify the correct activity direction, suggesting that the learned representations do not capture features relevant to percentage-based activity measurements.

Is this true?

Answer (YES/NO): NO